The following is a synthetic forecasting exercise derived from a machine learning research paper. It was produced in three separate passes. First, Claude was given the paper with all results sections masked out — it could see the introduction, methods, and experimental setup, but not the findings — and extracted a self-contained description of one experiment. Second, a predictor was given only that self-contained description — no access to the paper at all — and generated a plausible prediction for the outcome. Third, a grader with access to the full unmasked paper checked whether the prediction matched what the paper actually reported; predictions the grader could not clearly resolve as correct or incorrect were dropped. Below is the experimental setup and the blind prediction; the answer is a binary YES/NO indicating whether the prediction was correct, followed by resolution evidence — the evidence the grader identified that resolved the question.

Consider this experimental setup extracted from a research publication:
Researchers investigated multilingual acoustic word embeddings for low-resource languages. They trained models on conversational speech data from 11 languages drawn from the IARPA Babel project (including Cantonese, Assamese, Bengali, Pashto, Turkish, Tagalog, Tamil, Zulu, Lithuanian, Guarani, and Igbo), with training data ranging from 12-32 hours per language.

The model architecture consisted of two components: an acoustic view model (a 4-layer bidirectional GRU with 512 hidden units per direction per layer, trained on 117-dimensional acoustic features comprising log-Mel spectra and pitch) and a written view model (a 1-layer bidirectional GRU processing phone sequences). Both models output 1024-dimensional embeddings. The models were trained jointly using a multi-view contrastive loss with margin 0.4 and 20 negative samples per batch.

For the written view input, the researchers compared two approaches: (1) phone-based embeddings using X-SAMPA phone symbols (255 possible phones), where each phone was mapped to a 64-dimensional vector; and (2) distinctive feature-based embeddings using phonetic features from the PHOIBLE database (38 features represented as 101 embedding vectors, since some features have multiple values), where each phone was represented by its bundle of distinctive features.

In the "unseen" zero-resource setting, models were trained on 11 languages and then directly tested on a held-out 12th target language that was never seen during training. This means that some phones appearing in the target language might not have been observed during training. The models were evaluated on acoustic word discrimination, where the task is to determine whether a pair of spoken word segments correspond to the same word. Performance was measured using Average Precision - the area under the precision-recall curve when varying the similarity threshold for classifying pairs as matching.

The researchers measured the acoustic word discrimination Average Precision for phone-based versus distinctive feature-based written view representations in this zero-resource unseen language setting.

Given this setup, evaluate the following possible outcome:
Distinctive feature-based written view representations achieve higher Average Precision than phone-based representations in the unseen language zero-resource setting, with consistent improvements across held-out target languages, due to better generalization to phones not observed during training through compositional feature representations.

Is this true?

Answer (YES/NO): NO